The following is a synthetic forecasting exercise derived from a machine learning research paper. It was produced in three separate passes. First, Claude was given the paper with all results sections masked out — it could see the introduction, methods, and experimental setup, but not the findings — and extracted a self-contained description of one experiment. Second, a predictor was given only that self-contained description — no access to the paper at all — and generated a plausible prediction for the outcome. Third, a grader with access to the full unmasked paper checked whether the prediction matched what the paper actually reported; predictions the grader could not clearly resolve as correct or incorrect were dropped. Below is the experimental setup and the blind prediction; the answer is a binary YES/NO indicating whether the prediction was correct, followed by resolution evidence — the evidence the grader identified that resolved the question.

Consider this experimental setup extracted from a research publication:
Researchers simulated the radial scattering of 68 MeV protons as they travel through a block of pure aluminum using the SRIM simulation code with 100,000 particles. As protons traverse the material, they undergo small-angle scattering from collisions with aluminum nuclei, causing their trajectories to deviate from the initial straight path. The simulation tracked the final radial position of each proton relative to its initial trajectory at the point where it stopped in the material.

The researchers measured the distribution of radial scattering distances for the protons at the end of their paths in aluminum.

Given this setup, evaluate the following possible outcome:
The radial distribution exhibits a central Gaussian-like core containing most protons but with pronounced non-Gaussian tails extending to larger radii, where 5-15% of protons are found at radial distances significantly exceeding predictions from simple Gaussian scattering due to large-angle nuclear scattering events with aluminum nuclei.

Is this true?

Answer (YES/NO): NO